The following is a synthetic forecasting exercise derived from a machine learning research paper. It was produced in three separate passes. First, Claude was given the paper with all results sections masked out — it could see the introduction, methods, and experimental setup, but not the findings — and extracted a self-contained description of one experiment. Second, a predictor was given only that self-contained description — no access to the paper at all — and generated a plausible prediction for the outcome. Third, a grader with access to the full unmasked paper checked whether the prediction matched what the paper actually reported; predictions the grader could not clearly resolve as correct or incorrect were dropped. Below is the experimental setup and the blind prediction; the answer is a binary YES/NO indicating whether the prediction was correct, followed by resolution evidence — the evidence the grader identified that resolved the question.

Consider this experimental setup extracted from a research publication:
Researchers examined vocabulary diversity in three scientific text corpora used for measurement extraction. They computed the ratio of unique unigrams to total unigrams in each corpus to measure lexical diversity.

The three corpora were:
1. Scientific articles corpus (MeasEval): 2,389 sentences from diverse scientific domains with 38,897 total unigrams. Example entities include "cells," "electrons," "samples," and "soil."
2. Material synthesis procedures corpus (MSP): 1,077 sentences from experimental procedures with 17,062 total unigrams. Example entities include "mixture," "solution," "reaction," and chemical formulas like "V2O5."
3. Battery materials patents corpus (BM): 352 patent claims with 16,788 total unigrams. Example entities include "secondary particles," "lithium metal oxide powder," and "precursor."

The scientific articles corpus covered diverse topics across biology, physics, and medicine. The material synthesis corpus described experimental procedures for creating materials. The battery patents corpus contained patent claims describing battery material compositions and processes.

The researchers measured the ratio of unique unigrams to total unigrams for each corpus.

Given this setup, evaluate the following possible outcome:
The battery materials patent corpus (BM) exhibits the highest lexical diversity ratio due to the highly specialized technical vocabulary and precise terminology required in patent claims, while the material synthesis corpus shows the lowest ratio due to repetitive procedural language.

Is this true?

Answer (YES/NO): NO